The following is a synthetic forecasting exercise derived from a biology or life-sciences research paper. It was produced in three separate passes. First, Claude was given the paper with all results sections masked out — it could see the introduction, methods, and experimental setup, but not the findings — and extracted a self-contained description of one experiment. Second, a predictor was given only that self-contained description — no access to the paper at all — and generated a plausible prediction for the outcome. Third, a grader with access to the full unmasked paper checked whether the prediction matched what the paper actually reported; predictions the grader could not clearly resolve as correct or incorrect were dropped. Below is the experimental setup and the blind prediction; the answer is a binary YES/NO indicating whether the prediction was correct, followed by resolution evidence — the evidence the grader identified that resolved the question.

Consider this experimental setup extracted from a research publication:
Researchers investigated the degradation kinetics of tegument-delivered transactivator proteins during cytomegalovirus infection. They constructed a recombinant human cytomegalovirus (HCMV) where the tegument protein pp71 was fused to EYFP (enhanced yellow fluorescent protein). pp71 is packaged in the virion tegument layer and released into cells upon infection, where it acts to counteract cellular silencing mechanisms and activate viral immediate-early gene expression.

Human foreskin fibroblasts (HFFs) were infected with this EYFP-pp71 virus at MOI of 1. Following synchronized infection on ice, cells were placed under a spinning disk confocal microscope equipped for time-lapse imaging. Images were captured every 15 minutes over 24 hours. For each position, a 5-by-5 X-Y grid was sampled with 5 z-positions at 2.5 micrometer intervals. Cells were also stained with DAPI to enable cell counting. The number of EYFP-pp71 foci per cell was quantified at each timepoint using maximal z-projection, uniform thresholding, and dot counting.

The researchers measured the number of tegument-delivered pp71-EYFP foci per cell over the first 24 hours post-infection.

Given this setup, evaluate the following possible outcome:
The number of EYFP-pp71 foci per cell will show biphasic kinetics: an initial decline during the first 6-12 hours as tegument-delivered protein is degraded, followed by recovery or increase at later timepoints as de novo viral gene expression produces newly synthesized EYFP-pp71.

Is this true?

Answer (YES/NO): NO